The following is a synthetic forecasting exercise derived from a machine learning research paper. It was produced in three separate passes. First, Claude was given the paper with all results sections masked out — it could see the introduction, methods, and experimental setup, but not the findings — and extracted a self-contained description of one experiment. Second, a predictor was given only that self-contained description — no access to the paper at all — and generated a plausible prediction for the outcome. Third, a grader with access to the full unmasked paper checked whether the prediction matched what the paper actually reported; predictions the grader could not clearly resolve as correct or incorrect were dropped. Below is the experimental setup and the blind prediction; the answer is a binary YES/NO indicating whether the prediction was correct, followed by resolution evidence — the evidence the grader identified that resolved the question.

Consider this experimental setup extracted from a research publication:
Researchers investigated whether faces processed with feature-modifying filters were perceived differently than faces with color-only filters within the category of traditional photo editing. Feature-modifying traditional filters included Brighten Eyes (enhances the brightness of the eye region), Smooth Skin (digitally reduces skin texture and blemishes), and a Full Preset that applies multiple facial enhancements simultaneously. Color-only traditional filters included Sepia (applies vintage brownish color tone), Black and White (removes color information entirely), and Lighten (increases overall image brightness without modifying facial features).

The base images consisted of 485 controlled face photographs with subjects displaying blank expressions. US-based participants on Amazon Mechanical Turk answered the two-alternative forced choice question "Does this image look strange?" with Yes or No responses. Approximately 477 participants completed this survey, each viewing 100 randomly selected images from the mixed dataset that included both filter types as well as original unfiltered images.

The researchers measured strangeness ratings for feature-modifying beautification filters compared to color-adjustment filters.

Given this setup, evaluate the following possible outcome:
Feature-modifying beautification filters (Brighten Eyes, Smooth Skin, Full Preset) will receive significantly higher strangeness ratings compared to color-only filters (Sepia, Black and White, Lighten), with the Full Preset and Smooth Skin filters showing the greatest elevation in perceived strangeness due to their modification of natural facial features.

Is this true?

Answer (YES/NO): NO